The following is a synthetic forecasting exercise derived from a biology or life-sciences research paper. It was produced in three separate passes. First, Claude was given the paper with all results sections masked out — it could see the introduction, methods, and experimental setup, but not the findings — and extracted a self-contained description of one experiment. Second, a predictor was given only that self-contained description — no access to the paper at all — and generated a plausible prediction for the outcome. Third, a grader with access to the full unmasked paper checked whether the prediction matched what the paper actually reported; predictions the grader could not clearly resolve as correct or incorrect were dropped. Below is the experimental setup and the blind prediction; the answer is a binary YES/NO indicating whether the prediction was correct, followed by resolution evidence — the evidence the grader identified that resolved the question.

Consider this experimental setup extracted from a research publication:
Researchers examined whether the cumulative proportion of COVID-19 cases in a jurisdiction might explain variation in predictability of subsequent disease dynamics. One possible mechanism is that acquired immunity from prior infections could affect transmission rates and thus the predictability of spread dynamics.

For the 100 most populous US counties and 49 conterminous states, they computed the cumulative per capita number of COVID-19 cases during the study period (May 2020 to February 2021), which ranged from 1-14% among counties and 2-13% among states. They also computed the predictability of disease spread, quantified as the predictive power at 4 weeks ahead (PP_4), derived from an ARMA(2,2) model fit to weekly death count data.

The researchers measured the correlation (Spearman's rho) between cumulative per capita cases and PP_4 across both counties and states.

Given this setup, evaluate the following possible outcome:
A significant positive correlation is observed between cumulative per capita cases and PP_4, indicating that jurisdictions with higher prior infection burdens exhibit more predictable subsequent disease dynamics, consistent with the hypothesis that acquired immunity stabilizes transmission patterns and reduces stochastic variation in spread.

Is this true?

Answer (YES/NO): NO